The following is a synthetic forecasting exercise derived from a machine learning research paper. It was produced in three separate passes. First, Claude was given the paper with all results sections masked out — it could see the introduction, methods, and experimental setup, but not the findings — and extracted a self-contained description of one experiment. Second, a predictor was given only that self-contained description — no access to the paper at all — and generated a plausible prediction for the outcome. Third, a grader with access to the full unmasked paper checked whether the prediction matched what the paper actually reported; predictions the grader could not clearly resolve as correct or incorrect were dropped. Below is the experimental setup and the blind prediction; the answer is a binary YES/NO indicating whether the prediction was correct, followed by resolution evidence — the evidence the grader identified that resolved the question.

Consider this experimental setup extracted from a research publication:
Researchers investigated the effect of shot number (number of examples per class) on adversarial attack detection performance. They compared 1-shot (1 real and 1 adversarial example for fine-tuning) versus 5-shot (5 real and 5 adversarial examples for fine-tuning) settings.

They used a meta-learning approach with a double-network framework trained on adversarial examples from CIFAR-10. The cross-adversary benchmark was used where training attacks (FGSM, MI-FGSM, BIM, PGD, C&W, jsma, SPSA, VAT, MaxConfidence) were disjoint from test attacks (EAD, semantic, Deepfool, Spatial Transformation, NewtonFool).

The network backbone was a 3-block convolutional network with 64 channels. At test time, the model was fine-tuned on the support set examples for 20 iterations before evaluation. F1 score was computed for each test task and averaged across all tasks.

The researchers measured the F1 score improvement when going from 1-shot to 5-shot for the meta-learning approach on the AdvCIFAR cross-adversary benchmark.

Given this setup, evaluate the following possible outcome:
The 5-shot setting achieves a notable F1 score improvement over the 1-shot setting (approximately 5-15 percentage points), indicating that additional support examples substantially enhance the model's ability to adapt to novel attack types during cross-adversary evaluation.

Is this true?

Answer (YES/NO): YES